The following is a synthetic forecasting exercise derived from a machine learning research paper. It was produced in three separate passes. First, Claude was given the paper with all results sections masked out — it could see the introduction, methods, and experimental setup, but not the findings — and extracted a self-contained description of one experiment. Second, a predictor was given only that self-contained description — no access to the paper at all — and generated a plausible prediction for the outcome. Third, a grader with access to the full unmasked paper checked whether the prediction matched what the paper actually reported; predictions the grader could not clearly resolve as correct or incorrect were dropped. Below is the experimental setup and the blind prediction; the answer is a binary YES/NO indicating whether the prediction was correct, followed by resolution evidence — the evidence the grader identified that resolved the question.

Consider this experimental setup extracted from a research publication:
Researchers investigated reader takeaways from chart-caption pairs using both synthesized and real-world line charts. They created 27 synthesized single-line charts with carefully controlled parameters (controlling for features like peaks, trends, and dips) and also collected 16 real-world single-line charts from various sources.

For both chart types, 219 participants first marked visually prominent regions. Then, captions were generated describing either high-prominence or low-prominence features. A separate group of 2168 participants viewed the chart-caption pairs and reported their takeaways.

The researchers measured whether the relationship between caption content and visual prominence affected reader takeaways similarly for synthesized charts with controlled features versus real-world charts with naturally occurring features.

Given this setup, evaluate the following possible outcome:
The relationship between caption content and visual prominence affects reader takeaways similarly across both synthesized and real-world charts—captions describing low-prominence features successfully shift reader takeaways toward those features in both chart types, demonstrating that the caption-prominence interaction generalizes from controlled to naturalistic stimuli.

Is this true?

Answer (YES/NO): NO